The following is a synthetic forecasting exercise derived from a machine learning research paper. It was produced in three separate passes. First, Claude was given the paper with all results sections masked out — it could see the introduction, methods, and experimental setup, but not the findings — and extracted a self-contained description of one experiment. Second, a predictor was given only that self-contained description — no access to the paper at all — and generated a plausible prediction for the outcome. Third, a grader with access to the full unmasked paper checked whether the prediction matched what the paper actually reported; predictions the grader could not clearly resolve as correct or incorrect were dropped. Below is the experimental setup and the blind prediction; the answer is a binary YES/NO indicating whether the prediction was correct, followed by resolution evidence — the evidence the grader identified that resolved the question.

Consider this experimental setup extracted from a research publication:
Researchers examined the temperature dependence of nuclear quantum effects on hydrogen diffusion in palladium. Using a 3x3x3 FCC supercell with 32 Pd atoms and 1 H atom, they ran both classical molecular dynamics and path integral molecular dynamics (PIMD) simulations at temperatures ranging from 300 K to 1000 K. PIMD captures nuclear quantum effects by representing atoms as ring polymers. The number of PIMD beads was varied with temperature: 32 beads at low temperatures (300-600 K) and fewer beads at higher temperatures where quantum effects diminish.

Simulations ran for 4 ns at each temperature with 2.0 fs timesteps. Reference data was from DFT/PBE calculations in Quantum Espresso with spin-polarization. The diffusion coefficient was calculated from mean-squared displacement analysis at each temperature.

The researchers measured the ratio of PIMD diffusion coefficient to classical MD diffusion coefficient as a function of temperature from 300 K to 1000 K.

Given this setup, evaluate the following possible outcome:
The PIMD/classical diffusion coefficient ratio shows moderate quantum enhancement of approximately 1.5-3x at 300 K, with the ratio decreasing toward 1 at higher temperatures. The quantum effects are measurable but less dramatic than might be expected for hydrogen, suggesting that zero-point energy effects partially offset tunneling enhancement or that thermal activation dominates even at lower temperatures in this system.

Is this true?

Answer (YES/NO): NO